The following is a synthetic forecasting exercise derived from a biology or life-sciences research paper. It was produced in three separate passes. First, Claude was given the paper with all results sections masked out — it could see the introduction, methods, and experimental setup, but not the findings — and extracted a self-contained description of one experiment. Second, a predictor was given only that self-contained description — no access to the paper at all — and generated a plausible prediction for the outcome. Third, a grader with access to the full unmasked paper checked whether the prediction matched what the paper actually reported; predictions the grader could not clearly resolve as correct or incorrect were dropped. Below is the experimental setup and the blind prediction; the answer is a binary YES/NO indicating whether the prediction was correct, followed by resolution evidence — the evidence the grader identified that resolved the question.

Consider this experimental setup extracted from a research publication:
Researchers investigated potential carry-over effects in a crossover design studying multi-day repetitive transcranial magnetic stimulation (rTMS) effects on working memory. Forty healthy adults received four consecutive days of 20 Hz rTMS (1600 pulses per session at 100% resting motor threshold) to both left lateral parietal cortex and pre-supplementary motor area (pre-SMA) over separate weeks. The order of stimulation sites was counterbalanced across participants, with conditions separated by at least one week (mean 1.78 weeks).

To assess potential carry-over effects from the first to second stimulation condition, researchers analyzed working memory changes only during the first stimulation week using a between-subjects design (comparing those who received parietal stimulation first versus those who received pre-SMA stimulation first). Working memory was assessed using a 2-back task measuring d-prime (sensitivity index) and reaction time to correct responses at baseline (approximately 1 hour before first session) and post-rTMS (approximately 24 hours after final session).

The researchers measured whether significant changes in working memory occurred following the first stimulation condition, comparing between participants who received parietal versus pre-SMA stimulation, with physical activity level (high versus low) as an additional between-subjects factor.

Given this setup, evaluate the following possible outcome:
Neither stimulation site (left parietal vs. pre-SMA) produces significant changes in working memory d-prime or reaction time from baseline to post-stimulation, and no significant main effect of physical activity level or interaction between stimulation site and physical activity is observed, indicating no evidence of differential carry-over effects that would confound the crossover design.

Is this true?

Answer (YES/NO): NO